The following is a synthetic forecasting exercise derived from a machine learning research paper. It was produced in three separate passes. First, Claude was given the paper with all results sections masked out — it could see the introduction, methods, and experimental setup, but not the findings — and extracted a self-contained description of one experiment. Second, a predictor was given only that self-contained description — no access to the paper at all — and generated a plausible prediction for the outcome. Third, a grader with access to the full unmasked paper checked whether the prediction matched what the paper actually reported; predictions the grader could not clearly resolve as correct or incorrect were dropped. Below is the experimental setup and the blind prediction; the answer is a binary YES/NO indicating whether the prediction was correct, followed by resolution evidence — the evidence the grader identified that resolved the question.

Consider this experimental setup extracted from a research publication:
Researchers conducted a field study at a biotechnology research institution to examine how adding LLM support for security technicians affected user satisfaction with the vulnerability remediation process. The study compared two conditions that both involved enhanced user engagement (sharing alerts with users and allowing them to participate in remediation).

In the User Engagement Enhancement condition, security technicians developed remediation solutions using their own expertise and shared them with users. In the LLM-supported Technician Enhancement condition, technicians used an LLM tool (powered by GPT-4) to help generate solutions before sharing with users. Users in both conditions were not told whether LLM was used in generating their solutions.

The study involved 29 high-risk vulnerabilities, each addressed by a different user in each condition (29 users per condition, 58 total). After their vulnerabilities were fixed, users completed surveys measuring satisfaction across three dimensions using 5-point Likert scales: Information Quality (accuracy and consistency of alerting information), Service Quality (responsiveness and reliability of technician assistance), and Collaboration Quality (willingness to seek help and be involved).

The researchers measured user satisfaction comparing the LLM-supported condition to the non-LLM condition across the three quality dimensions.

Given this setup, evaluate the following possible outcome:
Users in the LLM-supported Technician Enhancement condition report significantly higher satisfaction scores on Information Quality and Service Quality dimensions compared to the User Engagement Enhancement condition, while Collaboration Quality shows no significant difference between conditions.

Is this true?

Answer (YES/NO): NO